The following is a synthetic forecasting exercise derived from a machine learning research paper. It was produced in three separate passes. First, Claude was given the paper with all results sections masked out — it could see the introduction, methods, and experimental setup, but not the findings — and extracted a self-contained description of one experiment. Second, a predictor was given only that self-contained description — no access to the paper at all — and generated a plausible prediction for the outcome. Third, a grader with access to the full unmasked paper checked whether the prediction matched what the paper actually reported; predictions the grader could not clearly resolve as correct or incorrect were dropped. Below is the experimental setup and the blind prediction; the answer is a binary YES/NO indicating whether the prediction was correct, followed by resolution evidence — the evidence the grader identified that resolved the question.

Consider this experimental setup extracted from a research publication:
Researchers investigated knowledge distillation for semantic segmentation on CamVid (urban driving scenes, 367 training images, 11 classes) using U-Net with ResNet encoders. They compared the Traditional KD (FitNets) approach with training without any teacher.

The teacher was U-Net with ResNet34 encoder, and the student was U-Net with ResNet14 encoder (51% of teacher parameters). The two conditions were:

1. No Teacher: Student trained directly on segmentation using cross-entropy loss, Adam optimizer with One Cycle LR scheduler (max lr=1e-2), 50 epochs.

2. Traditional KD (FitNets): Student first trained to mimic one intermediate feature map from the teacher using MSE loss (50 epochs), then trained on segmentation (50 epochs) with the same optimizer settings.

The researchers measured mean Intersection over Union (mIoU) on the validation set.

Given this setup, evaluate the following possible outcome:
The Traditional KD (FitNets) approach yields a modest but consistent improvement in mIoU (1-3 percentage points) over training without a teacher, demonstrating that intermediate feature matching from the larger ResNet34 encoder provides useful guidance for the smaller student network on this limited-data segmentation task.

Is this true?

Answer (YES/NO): NO